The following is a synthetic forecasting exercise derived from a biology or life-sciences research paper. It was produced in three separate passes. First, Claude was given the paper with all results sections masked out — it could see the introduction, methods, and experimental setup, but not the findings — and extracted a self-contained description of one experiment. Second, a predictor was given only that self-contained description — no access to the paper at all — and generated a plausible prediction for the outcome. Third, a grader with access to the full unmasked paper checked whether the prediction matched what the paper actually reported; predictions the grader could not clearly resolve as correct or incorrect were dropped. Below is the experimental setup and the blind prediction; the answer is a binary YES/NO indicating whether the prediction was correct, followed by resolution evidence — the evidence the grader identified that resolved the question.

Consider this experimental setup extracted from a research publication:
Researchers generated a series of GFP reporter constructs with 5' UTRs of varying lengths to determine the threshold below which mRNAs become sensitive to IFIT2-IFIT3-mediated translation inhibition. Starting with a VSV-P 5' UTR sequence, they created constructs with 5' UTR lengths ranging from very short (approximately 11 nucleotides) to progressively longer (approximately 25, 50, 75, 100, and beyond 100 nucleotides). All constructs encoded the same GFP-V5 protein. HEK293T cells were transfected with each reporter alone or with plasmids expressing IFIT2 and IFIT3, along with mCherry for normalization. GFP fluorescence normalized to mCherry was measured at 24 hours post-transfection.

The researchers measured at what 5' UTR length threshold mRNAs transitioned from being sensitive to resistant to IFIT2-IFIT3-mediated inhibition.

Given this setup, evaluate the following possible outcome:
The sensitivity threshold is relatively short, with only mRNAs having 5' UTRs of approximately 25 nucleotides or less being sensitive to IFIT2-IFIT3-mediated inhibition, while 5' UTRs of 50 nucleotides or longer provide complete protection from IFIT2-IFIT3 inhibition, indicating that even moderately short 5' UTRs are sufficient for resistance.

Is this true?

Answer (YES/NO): NO